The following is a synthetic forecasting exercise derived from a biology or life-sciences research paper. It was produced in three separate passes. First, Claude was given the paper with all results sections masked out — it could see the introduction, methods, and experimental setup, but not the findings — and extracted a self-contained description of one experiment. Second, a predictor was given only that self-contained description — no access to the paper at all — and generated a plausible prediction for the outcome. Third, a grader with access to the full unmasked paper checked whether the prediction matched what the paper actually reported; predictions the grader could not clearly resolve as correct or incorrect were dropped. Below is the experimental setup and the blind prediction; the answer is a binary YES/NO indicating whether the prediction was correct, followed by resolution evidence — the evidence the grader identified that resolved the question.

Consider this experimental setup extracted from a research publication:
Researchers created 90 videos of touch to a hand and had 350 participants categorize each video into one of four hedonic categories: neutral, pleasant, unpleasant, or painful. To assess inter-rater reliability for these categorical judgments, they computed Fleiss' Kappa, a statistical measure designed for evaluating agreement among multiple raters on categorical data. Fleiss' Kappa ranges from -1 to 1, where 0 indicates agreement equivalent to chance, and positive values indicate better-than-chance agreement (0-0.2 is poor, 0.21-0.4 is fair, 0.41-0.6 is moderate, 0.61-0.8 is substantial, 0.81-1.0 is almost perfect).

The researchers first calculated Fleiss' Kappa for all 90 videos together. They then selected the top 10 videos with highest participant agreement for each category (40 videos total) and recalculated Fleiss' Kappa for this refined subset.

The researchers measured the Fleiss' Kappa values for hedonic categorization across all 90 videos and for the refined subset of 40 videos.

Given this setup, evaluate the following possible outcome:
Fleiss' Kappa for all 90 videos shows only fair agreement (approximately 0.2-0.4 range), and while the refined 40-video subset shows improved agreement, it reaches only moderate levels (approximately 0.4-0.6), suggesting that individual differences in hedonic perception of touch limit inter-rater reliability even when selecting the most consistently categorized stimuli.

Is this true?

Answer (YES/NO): NO